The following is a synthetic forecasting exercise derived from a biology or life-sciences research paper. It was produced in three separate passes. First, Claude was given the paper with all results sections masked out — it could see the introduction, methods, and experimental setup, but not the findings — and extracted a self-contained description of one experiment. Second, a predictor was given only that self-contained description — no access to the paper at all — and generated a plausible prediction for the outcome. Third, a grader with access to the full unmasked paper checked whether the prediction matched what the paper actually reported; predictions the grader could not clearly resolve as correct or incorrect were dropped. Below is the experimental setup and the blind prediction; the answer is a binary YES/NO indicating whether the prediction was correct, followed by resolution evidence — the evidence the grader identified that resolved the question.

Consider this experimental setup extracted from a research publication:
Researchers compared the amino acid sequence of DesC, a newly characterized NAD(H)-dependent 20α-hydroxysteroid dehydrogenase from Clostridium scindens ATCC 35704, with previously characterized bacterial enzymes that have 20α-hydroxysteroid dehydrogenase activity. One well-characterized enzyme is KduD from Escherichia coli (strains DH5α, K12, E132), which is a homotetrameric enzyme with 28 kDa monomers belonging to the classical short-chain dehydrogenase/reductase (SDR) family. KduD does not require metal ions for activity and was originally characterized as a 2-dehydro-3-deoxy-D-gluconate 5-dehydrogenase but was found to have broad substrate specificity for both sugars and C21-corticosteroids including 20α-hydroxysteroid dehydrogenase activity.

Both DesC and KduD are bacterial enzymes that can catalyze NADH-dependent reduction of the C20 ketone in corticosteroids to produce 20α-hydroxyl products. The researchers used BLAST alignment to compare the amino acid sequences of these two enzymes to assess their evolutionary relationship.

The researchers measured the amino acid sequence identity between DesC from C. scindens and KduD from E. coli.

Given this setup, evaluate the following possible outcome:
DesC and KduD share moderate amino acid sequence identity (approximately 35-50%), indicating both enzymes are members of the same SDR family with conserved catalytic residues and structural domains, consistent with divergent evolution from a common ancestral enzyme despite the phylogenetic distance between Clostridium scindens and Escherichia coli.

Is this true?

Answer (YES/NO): NO